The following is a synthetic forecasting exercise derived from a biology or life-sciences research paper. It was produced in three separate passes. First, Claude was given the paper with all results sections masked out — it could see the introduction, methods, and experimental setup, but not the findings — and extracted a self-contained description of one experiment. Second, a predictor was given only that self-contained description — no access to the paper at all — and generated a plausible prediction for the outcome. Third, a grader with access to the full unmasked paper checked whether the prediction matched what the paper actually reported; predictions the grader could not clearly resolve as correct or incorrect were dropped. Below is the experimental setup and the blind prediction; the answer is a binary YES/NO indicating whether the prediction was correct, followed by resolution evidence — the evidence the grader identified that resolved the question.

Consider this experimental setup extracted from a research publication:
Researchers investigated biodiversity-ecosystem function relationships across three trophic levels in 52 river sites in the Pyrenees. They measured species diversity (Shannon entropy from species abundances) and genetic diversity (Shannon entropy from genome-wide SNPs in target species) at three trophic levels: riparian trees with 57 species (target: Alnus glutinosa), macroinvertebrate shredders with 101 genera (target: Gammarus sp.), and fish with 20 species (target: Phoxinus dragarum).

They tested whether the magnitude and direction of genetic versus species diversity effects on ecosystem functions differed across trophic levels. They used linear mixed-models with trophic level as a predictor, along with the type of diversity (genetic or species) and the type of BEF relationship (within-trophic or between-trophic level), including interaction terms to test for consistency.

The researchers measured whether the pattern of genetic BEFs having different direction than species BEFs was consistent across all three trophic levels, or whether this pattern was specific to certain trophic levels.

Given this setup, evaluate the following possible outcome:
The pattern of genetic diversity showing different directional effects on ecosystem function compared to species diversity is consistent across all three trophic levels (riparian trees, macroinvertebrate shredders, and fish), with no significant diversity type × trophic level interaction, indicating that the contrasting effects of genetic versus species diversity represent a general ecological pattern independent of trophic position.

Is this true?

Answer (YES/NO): YES